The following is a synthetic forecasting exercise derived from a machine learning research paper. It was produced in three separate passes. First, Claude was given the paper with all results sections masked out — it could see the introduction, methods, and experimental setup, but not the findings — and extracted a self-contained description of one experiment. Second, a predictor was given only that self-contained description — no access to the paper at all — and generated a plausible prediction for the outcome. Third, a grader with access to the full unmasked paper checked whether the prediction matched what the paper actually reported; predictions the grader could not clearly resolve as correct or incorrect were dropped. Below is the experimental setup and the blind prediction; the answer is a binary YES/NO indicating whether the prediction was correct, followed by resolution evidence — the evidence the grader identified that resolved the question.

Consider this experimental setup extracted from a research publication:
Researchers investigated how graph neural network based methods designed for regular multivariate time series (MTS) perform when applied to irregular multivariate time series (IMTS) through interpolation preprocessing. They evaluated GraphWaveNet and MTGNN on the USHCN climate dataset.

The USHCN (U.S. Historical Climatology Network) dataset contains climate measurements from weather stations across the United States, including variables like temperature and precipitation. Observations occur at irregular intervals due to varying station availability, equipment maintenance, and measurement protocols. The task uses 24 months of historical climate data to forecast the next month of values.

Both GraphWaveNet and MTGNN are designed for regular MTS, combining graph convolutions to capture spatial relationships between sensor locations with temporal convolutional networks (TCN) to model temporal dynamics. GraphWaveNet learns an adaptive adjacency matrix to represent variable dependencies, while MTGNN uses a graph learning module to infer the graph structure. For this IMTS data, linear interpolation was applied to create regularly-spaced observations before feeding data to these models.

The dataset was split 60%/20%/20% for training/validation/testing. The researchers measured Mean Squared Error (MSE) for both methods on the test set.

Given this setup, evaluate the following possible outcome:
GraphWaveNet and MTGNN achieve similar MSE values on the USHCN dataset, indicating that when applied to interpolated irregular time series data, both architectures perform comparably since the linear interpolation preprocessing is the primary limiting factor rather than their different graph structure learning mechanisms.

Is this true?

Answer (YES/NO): NO